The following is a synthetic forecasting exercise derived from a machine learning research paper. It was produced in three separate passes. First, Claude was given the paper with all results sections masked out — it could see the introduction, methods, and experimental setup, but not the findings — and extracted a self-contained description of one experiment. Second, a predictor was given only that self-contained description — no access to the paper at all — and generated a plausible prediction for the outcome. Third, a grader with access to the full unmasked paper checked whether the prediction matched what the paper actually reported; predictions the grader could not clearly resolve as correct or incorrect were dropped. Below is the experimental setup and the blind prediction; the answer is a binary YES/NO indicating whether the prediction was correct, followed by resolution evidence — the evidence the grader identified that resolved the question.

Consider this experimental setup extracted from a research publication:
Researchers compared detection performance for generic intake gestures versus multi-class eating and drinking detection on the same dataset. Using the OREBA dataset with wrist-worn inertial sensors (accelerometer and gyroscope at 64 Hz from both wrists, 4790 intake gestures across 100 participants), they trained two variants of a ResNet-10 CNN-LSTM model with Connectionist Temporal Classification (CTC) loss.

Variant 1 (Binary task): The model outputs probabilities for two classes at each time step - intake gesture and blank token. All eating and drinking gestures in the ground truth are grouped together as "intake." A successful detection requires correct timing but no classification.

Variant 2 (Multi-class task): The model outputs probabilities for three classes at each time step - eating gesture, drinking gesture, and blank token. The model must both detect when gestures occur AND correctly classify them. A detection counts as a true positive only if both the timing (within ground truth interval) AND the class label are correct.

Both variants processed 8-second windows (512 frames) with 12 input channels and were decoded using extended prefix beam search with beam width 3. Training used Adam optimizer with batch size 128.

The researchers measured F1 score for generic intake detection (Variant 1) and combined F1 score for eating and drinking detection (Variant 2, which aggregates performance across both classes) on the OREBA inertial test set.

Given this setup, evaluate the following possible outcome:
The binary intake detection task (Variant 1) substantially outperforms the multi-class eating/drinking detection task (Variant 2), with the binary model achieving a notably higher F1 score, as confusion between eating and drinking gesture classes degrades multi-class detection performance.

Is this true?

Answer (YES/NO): NO